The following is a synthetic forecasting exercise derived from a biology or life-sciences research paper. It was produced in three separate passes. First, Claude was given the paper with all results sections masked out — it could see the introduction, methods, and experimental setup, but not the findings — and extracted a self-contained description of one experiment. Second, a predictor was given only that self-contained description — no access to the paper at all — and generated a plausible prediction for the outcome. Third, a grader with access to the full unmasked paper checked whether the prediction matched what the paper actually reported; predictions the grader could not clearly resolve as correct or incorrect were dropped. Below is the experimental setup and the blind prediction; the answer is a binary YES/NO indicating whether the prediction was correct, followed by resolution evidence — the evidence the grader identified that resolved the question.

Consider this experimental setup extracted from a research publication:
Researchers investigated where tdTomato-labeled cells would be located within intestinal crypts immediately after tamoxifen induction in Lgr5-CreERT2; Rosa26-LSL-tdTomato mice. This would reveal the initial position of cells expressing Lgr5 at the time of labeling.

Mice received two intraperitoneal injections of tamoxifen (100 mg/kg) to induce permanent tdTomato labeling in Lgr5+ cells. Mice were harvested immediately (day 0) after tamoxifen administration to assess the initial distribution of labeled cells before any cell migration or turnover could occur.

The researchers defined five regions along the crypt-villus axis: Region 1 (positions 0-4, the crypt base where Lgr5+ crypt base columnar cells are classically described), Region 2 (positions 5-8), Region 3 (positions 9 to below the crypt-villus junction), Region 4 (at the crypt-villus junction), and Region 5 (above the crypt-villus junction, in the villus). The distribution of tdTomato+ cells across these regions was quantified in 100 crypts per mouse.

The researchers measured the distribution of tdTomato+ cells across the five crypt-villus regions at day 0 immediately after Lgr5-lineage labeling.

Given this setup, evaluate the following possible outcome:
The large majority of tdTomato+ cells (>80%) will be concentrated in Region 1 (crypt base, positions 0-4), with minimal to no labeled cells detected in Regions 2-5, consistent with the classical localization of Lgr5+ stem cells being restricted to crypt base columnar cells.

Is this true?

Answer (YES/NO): NO